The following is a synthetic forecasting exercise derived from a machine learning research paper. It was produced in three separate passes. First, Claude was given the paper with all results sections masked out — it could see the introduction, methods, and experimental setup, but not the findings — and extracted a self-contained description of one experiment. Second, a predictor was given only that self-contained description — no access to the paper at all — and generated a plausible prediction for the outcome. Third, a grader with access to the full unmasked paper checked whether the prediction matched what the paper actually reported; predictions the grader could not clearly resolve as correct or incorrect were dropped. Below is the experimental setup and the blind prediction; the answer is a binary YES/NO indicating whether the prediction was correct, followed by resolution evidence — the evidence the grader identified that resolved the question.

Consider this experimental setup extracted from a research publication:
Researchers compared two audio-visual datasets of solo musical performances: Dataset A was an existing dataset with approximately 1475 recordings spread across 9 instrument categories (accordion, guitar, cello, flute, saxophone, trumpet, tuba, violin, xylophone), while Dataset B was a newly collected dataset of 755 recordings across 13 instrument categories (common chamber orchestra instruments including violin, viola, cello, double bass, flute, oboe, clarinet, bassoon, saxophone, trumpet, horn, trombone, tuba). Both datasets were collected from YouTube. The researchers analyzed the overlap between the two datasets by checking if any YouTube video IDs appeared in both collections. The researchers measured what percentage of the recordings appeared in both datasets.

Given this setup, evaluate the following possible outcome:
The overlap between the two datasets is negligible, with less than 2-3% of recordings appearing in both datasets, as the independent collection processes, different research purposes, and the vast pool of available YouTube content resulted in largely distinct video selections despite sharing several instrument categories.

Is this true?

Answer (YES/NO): NO